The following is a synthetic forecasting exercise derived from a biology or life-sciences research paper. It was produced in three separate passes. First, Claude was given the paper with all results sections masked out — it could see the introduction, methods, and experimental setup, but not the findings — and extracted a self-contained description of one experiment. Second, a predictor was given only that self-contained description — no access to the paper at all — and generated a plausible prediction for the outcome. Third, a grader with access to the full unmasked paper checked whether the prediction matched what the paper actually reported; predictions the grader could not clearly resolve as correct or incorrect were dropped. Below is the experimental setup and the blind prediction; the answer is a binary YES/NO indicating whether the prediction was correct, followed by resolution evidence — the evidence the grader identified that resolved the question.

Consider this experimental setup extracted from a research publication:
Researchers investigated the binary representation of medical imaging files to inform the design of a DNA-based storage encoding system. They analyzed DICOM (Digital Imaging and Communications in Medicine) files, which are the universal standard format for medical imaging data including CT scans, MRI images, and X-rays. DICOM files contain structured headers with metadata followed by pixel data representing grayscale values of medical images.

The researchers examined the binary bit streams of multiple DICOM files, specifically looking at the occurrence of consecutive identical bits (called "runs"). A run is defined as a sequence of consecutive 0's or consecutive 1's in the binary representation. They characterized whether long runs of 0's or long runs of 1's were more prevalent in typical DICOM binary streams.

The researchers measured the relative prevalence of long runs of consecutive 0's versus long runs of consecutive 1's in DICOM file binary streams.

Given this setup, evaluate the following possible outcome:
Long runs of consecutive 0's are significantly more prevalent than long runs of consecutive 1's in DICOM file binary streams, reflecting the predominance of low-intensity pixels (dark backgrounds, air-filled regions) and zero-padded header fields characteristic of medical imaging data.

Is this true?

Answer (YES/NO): YES